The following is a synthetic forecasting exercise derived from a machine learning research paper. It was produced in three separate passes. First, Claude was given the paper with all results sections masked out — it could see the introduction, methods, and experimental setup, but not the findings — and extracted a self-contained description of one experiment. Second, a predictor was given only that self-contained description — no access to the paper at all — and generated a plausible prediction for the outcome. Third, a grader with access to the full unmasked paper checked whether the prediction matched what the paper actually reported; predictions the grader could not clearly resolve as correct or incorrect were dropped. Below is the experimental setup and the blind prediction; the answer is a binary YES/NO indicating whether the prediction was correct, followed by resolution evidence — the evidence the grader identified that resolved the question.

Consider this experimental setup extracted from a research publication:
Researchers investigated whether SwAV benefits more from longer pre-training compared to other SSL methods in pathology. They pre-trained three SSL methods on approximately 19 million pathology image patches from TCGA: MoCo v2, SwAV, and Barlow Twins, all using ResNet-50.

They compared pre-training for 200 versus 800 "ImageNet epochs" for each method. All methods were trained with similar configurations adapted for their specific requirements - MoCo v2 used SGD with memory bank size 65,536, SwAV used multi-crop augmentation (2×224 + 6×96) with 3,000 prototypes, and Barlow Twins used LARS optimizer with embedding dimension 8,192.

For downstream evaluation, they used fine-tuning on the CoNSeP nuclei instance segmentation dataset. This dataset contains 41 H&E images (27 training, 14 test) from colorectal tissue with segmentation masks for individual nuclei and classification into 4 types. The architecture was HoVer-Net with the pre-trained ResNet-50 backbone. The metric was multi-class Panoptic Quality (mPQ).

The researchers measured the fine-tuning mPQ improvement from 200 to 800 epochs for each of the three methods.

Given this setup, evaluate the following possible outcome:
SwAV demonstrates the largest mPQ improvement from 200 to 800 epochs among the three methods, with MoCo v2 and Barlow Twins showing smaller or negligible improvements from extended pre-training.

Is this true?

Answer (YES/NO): YES